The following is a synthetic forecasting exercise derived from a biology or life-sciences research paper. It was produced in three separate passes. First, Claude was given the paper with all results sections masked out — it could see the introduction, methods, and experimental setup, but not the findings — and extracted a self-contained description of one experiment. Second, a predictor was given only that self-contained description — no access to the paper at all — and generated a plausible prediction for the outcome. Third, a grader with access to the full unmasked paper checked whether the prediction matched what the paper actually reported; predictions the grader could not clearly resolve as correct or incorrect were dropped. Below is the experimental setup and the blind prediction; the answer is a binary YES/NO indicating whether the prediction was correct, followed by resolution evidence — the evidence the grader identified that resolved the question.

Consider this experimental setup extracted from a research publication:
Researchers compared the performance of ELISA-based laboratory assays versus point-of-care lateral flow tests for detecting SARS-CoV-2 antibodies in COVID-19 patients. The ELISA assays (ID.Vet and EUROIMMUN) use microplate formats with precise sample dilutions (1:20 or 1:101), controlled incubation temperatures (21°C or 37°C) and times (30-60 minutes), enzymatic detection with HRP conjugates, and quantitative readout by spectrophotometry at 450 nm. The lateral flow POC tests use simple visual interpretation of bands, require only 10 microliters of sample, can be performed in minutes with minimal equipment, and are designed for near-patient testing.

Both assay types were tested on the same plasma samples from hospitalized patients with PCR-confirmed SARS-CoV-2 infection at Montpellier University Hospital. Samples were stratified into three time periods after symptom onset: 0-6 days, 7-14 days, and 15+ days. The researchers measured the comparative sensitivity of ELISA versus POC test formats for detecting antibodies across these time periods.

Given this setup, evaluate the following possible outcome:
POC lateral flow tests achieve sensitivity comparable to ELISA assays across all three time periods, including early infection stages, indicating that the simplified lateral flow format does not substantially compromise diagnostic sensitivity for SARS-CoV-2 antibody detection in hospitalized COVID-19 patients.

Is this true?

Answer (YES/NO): YES